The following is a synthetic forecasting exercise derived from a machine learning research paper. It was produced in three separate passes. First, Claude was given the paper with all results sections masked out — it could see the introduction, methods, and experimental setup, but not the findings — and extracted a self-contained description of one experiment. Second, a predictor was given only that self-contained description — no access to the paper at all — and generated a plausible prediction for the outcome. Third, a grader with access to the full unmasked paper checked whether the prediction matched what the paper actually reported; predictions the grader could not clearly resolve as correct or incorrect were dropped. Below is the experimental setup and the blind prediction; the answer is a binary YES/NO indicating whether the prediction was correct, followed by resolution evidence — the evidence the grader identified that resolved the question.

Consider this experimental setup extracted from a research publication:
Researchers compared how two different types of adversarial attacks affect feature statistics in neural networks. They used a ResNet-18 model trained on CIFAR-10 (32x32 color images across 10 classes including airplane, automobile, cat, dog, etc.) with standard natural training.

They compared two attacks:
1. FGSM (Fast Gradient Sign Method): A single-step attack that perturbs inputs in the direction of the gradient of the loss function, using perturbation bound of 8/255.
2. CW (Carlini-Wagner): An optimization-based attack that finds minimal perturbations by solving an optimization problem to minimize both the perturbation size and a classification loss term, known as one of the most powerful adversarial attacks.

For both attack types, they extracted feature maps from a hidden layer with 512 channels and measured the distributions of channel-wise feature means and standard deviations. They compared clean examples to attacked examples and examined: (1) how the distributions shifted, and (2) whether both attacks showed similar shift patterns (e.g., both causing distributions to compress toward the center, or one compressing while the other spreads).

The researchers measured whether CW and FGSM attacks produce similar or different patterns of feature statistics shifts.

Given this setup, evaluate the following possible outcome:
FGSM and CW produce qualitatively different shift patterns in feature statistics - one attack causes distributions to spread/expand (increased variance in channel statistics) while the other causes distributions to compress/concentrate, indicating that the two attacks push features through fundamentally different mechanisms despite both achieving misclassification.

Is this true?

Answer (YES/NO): NO